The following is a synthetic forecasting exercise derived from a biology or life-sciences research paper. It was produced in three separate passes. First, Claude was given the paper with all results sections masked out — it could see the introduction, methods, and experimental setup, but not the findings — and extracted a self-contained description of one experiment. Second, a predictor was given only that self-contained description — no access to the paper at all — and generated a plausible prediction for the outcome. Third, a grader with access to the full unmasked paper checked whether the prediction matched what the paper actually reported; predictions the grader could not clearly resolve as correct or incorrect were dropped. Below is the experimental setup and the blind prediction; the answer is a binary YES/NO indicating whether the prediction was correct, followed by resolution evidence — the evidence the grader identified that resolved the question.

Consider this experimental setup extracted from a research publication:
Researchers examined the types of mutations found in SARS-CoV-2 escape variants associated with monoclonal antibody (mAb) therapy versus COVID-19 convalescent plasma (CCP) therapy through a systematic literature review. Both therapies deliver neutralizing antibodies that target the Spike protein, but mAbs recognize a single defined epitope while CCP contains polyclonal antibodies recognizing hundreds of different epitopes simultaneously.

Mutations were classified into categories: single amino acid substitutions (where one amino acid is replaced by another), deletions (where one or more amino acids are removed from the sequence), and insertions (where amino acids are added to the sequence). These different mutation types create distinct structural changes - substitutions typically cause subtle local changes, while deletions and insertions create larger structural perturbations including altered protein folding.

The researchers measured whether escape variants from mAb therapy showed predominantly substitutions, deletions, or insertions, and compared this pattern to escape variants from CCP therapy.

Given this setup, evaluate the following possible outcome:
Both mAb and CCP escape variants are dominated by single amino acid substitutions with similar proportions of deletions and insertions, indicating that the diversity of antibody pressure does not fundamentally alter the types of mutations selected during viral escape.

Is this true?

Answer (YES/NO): NO